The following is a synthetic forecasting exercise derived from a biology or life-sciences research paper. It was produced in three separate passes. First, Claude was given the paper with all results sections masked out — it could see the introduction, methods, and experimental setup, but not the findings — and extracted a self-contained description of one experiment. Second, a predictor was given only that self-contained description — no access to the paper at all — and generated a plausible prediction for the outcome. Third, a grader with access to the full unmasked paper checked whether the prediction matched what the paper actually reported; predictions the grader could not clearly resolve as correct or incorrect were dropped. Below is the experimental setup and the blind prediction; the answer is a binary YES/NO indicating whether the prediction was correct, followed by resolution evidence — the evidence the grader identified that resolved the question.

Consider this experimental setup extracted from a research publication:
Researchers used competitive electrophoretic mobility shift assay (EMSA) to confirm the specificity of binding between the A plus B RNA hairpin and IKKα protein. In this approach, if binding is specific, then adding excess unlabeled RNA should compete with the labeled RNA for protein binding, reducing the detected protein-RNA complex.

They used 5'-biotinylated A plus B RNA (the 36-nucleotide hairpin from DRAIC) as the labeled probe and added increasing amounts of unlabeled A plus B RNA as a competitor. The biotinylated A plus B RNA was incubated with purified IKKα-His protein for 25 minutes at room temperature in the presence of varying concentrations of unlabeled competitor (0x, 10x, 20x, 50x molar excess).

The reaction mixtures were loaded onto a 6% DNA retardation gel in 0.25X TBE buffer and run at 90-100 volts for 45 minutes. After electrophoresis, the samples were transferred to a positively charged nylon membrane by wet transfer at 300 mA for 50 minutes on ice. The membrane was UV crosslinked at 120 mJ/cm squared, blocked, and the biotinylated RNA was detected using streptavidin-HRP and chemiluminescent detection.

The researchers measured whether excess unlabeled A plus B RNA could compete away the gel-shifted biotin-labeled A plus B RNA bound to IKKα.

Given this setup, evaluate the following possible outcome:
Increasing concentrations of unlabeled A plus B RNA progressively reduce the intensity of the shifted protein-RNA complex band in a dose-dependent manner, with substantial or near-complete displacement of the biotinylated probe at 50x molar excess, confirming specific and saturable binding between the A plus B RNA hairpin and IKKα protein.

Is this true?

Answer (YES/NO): YES